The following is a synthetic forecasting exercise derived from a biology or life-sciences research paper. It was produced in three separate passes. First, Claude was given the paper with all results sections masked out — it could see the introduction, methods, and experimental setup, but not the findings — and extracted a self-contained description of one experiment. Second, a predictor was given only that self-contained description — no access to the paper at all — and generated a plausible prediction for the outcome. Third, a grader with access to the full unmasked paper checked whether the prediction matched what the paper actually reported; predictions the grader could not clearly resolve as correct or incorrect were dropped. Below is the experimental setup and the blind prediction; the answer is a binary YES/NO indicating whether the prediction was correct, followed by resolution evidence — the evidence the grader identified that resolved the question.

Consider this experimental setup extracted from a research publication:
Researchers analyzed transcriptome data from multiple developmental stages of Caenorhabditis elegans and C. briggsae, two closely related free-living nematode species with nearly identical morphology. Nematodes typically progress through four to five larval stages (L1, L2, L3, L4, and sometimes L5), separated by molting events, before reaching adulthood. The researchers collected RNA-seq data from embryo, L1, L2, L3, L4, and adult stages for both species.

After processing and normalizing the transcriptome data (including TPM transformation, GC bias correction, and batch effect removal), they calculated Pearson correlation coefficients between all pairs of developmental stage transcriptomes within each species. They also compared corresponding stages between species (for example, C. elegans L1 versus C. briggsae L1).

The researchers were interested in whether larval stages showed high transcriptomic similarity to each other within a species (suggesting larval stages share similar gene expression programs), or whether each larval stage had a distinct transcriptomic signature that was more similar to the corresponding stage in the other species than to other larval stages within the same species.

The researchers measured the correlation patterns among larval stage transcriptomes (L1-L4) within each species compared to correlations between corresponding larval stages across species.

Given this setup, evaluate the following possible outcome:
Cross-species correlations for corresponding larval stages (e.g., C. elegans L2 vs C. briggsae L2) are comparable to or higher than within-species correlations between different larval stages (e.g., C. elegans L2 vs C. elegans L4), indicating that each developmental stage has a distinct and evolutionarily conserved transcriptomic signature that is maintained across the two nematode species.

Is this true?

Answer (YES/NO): NO